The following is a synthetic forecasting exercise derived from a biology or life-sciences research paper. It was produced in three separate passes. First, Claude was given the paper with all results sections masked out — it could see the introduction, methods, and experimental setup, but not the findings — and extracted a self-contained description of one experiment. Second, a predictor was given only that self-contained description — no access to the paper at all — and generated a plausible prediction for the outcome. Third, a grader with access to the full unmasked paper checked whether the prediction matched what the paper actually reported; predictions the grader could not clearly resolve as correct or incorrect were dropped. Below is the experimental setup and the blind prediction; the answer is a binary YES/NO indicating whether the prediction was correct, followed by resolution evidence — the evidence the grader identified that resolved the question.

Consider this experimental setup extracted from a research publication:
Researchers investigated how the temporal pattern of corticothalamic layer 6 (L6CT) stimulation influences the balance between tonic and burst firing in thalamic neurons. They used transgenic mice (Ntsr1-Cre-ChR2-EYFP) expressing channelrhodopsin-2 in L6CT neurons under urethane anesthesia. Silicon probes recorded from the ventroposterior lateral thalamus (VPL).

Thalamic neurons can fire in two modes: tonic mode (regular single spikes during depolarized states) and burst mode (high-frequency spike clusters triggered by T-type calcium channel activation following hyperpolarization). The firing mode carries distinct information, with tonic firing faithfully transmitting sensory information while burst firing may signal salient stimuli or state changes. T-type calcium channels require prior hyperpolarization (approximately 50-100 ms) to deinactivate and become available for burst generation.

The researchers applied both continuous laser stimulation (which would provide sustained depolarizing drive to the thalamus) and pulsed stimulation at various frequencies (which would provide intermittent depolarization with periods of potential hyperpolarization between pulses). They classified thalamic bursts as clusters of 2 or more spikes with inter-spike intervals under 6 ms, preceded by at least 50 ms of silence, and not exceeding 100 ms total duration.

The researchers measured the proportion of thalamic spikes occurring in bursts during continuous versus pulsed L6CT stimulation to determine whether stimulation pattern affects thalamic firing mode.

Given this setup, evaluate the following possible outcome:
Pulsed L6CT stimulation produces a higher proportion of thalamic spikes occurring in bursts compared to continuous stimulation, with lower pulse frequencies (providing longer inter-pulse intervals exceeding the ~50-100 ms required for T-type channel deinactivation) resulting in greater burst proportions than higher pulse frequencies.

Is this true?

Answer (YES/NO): NO